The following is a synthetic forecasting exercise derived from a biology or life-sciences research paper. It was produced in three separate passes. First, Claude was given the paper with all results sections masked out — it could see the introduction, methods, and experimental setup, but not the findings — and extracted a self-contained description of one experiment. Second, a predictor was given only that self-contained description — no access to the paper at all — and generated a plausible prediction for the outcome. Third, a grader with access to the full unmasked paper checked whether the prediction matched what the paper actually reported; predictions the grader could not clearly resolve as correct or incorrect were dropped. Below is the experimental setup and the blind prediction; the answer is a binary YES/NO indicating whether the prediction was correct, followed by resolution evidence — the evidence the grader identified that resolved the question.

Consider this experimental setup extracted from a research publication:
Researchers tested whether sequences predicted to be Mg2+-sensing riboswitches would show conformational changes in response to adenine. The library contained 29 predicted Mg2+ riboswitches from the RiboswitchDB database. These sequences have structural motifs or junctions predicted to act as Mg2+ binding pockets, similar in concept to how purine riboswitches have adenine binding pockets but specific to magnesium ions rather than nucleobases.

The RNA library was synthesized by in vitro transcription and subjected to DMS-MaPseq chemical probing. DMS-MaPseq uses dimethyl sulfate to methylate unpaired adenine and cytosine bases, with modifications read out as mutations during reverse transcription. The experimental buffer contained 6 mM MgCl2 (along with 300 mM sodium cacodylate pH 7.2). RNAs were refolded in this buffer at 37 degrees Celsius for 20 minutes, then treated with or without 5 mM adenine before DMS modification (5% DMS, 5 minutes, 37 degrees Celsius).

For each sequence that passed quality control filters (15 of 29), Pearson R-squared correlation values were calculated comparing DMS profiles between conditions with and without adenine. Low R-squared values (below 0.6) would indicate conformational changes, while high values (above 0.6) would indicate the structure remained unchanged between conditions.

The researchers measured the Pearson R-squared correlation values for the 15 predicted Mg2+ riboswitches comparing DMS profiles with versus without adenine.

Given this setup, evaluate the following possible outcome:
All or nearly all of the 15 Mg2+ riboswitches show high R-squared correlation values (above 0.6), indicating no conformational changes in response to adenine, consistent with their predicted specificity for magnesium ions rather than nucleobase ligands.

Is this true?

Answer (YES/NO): YES